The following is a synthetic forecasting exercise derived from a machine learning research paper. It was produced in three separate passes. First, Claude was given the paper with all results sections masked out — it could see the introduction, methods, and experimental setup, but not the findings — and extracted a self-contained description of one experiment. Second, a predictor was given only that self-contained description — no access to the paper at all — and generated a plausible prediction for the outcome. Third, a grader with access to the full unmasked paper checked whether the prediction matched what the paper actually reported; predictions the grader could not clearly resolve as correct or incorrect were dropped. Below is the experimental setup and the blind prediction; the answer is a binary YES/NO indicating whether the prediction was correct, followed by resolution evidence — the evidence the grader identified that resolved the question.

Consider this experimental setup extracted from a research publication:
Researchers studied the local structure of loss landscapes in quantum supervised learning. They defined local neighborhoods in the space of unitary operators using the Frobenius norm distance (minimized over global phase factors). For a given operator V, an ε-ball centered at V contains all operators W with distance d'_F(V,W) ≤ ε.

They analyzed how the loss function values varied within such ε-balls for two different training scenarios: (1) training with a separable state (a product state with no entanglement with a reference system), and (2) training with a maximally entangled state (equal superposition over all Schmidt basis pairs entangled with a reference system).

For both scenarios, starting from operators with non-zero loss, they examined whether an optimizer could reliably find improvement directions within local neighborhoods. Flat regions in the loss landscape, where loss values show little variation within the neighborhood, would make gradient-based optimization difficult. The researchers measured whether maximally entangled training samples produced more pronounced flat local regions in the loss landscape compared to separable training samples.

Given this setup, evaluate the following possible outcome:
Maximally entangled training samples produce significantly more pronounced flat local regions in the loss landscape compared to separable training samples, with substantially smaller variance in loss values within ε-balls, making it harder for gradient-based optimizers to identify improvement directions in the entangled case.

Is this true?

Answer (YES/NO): YES